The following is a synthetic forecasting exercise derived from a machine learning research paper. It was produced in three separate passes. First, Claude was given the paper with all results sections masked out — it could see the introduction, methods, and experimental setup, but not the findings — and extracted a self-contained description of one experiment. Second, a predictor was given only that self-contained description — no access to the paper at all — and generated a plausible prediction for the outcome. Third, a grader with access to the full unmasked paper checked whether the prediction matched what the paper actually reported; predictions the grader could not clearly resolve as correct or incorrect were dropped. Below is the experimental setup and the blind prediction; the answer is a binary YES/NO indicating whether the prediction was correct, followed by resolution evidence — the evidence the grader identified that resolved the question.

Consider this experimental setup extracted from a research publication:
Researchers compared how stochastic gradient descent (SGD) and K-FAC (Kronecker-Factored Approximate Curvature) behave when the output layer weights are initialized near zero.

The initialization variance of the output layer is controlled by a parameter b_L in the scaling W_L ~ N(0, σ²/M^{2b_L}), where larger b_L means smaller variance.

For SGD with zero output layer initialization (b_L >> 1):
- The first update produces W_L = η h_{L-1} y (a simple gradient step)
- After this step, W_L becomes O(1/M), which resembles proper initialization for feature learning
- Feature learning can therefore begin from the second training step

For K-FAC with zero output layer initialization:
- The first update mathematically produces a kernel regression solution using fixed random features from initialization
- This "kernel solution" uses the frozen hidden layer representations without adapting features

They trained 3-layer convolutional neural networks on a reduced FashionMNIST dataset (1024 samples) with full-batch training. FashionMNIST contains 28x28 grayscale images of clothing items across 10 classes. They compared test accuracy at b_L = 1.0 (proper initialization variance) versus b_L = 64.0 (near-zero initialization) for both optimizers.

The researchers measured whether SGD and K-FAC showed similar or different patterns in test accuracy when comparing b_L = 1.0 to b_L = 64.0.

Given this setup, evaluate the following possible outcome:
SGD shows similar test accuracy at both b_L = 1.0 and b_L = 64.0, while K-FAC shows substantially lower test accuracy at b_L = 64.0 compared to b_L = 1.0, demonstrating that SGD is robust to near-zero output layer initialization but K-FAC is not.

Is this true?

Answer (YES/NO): YES